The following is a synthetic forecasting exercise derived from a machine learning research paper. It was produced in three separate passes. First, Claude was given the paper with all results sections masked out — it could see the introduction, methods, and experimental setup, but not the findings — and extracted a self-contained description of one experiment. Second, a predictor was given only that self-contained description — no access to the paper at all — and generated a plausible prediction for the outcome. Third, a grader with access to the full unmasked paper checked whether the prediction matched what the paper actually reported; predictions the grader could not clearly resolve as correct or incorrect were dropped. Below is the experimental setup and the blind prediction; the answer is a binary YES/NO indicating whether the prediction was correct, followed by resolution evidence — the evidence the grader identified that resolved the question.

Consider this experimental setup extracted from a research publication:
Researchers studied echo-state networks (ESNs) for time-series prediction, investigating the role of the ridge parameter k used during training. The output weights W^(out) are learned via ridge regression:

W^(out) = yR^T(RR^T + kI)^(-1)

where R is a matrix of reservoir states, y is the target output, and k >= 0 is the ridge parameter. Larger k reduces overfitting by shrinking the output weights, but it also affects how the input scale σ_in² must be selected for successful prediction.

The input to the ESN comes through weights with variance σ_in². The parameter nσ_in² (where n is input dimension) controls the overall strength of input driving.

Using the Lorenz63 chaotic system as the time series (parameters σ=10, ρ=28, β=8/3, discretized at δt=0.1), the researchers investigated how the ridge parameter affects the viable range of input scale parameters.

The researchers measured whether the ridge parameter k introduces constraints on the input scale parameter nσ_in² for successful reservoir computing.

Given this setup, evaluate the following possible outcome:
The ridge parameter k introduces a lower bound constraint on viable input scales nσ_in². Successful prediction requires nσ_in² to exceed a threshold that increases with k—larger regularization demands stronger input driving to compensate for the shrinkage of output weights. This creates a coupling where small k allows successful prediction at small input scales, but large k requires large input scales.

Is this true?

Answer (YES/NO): YES